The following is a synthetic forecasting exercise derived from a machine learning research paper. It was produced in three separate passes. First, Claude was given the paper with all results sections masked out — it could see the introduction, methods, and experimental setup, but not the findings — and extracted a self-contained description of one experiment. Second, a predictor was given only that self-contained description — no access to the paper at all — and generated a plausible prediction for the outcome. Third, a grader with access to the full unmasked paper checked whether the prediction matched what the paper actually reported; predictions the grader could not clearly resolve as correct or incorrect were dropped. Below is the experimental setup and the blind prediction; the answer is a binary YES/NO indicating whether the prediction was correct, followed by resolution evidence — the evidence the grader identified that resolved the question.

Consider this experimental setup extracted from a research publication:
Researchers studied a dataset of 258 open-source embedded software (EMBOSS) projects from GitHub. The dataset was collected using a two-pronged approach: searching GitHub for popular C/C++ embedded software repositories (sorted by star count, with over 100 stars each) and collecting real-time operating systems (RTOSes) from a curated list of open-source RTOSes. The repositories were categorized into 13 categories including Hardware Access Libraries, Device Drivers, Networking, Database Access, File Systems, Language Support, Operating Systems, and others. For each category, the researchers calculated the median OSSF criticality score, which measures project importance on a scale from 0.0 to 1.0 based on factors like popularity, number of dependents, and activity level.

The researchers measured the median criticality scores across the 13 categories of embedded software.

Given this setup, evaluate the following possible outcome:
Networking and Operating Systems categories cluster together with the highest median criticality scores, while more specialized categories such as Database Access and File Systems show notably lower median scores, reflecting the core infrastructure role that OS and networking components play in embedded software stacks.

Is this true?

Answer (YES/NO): NO